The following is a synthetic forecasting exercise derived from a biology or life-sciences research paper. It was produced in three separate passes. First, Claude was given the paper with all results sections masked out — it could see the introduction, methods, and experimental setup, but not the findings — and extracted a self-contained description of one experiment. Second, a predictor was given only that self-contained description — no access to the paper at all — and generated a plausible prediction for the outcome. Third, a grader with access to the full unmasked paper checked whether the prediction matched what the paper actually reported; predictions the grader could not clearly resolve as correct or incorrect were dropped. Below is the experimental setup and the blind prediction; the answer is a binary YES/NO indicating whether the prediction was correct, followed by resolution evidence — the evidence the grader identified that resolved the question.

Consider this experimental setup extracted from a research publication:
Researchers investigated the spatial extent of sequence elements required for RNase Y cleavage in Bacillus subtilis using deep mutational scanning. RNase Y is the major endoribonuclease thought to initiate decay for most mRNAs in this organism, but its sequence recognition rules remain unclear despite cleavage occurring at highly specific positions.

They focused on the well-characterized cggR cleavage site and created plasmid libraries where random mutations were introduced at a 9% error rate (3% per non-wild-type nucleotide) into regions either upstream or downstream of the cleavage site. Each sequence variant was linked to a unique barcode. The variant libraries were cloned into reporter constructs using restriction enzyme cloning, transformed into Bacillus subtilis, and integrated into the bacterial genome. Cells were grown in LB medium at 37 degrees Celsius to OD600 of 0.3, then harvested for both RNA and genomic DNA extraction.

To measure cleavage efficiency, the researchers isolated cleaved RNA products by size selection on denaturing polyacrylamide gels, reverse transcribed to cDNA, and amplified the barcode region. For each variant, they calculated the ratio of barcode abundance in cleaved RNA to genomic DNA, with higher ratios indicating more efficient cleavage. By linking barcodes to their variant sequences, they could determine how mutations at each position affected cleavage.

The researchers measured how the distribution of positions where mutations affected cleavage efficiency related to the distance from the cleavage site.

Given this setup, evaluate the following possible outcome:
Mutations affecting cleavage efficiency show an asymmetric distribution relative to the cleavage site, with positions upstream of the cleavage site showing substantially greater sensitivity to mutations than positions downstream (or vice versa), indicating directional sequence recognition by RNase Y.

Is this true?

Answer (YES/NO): NO